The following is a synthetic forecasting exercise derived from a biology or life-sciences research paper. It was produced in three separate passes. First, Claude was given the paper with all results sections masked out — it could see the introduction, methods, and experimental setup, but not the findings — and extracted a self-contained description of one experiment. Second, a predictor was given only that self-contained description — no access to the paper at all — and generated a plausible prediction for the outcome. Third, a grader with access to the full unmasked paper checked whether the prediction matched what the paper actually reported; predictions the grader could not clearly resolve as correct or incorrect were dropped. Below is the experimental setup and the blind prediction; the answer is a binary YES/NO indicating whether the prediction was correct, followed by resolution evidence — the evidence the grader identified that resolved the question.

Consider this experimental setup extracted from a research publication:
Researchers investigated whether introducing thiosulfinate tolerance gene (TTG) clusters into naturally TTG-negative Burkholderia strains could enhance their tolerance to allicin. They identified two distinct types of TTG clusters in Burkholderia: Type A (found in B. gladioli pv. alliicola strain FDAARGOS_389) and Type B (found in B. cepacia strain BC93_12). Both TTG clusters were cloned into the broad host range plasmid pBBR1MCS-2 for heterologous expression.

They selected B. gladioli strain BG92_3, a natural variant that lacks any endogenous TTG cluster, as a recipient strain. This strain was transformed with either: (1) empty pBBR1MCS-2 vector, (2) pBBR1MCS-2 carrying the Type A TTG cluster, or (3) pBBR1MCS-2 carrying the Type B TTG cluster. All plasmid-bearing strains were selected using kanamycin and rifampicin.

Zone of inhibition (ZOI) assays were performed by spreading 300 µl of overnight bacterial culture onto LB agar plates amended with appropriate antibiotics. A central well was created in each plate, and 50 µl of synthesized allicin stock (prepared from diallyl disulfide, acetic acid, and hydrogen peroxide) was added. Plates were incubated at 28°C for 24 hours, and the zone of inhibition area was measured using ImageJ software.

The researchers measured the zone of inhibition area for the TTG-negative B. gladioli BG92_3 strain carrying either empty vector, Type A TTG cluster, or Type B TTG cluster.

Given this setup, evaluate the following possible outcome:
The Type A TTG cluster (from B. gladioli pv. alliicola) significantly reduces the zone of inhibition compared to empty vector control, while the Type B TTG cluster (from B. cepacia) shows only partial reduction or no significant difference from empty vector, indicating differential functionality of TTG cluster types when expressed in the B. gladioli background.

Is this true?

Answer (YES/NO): NO